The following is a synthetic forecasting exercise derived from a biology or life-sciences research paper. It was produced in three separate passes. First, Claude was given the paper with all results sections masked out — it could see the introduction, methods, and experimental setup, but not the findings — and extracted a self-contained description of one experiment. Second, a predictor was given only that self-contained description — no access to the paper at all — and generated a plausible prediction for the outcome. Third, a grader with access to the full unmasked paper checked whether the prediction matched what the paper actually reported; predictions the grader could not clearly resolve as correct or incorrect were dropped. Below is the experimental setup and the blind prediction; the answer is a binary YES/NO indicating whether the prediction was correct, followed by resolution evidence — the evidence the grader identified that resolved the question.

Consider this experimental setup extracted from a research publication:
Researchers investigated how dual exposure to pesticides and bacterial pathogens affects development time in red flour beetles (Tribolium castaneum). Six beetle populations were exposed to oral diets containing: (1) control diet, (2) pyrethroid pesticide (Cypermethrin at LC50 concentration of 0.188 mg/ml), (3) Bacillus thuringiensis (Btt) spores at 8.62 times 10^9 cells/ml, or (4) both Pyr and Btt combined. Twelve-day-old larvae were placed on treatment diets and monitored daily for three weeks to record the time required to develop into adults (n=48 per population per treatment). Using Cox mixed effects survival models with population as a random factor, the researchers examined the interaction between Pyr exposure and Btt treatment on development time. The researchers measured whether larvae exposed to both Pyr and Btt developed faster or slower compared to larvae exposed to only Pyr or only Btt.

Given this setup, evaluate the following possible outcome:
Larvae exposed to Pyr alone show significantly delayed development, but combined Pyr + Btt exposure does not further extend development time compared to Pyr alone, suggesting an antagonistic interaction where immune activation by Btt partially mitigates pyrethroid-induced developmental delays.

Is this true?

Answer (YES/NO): NO